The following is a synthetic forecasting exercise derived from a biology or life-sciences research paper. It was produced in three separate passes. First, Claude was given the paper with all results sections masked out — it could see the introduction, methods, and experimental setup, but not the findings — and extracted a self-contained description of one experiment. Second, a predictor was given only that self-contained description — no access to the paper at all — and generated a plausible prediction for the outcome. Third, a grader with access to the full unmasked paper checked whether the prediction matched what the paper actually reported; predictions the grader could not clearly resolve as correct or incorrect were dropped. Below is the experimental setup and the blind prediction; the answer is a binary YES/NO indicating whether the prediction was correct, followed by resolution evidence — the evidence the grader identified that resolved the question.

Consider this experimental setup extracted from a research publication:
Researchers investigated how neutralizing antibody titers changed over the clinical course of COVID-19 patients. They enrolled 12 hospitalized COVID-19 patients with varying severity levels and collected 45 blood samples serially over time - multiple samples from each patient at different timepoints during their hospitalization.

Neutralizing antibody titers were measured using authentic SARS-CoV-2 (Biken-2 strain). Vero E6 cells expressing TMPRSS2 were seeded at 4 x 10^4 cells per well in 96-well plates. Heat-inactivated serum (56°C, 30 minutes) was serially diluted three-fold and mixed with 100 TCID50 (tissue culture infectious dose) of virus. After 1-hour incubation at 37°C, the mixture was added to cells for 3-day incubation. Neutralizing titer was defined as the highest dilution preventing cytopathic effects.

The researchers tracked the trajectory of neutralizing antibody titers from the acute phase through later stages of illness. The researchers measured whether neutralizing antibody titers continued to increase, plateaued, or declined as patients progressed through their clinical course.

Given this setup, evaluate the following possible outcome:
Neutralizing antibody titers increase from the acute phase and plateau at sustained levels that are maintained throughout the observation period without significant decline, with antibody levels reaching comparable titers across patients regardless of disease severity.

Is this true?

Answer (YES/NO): NO